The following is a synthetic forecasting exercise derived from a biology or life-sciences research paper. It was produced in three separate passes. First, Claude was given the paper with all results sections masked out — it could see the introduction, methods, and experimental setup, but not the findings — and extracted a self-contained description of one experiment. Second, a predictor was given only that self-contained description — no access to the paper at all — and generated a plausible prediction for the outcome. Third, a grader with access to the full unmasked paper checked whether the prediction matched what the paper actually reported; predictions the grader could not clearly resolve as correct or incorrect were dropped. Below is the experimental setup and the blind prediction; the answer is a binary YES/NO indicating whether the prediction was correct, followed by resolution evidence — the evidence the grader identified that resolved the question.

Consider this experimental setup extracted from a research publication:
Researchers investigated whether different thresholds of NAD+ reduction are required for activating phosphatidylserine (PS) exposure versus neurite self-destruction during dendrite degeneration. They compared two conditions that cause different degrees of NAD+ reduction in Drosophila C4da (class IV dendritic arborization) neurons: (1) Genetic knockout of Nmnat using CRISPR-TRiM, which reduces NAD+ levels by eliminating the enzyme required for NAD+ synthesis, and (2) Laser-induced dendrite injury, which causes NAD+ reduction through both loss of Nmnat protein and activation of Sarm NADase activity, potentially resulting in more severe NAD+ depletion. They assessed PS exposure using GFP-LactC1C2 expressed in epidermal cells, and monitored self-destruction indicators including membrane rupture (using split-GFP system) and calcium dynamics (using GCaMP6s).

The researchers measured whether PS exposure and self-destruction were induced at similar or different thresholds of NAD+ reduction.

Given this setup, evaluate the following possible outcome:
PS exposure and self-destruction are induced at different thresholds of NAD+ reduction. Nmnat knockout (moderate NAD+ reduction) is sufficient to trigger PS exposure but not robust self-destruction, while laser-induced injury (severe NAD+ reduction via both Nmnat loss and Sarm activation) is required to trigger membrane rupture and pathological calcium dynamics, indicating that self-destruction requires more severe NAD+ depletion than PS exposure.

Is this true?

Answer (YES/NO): YES